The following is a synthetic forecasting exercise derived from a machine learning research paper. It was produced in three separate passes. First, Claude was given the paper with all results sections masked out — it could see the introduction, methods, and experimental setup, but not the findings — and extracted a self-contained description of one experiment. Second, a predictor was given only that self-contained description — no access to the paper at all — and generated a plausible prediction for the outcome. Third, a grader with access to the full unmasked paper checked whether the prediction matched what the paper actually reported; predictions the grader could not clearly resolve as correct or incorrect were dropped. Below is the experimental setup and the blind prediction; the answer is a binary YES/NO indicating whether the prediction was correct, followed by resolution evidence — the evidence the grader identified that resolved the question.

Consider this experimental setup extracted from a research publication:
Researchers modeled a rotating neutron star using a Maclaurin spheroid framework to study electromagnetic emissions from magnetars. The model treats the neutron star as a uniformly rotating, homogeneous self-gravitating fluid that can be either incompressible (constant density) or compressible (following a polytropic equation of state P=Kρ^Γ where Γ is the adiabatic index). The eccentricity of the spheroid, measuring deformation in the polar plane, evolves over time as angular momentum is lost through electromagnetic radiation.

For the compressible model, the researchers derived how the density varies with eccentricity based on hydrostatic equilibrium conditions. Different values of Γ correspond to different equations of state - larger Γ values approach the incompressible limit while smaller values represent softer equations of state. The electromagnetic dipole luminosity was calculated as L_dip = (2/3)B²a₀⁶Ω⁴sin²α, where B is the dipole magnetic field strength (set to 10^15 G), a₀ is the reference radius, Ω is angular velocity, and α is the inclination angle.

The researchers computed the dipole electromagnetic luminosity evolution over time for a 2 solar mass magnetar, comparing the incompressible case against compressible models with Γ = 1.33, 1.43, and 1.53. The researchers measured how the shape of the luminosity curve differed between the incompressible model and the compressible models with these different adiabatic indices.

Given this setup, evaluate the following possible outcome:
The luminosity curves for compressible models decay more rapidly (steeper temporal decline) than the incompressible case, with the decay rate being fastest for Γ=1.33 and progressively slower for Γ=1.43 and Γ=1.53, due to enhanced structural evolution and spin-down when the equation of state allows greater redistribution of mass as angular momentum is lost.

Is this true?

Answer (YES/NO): NO